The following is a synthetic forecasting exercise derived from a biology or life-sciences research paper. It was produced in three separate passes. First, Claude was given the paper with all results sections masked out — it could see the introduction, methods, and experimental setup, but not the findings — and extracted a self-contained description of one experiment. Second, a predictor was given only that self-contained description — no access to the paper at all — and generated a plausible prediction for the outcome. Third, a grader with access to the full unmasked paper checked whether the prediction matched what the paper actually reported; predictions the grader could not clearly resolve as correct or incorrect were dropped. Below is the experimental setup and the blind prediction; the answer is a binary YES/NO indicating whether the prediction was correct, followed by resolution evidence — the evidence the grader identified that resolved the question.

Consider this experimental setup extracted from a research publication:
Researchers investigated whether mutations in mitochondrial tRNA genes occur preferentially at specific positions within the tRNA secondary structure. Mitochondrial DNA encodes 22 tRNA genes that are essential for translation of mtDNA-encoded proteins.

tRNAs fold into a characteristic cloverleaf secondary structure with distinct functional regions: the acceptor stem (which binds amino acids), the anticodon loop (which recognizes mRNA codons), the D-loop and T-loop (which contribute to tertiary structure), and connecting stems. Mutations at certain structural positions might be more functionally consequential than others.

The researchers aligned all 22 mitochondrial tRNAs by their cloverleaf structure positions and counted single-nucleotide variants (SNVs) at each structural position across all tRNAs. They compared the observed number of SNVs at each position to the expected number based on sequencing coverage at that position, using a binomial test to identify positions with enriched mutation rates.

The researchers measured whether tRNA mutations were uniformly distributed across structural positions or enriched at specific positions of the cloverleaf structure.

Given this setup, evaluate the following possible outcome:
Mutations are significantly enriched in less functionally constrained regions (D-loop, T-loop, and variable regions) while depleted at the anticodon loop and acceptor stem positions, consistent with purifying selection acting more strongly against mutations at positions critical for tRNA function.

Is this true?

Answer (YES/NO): NO